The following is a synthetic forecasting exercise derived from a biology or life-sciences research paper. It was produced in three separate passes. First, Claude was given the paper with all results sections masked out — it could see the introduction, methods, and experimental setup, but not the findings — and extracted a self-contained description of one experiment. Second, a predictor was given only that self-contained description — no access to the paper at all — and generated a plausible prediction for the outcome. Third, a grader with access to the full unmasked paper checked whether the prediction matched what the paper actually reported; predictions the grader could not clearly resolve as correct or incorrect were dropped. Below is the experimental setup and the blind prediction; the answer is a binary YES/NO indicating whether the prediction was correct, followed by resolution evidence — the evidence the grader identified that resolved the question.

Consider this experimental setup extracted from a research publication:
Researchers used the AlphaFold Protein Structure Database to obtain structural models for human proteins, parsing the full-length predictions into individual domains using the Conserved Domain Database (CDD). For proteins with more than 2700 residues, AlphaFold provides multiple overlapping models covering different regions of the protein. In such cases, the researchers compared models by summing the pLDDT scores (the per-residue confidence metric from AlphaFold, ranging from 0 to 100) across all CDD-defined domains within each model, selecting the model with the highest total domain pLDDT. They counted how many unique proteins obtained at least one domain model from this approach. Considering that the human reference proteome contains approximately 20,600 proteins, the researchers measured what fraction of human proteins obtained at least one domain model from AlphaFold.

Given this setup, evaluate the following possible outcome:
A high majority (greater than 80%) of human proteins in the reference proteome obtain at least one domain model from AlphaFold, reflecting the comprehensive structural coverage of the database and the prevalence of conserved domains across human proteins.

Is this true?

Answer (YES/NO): YES